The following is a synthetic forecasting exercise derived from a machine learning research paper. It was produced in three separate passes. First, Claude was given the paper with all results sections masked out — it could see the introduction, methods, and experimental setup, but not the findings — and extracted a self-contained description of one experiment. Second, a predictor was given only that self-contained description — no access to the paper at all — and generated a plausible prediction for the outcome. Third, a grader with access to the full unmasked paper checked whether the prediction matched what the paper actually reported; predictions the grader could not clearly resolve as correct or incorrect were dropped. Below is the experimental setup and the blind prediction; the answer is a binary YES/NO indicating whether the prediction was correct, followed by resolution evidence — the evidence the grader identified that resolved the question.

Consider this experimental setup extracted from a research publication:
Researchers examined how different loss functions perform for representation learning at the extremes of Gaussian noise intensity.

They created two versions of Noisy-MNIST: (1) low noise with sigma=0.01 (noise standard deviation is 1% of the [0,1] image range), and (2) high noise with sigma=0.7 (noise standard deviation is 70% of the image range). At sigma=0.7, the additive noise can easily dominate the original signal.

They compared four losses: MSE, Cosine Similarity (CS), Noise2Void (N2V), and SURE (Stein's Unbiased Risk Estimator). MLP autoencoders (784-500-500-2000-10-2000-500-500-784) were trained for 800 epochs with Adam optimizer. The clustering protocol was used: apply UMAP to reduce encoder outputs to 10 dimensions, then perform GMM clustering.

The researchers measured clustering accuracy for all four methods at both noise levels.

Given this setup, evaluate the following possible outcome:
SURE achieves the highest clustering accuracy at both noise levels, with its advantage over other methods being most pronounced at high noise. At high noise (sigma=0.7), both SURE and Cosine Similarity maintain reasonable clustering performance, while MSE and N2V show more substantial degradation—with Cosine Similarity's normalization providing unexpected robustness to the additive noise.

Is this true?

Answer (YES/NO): NO